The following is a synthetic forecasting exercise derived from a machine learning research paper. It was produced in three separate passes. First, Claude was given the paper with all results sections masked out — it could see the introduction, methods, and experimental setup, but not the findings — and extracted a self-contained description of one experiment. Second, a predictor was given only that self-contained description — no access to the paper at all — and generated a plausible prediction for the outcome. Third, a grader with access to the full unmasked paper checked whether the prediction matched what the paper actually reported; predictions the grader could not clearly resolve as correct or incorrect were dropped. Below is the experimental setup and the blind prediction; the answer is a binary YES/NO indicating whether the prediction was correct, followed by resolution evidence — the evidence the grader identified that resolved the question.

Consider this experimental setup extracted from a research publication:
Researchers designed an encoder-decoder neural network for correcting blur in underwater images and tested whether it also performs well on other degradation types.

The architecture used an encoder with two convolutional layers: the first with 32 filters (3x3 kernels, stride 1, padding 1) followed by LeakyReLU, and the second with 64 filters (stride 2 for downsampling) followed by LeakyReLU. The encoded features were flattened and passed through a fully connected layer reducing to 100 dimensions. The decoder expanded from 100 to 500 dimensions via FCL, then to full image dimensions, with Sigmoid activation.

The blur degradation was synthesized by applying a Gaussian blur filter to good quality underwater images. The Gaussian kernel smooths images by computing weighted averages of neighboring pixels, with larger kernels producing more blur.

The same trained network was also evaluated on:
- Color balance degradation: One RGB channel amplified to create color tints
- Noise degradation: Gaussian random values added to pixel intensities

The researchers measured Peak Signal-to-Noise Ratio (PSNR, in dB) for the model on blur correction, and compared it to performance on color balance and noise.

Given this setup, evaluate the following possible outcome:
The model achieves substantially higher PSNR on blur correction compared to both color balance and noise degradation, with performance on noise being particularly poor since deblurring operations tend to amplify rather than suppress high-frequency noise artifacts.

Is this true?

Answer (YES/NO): NO